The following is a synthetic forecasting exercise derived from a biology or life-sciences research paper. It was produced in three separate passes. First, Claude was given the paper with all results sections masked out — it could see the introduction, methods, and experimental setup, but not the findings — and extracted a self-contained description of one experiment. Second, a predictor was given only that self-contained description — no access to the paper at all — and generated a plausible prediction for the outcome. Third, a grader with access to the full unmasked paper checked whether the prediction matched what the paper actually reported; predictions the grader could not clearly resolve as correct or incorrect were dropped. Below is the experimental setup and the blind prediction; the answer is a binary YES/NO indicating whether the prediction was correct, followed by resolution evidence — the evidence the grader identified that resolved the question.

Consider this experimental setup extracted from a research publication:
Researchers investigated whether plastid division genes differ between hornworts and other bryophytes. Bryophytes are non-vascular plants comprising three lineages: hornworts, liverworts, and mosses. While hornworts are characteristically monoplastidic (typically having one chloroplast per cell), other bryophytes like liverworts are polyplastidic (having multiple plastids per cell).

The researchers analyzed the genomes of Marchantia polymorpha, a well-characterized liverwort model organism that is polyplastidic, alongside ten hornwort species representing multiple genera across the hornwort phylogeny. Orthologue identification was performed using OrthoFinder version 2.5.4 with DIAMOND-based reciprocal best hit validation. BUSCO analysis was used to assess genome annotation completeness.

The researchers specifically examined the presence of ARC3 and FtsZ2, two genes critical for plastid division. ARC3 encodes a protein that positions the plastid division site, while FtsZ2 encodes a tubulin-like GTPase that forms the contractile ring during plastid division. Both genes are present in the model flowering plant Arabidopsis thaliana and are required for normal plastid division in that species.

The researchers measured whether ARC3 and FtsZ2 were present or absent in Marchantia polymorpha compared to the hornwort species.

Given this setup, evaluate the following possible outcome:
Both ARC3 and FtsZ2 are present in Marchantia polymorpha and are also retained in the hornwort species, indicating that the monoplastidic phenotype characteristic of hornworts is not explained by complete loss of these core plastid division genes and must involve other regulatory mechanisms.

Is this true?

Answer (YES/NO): NO